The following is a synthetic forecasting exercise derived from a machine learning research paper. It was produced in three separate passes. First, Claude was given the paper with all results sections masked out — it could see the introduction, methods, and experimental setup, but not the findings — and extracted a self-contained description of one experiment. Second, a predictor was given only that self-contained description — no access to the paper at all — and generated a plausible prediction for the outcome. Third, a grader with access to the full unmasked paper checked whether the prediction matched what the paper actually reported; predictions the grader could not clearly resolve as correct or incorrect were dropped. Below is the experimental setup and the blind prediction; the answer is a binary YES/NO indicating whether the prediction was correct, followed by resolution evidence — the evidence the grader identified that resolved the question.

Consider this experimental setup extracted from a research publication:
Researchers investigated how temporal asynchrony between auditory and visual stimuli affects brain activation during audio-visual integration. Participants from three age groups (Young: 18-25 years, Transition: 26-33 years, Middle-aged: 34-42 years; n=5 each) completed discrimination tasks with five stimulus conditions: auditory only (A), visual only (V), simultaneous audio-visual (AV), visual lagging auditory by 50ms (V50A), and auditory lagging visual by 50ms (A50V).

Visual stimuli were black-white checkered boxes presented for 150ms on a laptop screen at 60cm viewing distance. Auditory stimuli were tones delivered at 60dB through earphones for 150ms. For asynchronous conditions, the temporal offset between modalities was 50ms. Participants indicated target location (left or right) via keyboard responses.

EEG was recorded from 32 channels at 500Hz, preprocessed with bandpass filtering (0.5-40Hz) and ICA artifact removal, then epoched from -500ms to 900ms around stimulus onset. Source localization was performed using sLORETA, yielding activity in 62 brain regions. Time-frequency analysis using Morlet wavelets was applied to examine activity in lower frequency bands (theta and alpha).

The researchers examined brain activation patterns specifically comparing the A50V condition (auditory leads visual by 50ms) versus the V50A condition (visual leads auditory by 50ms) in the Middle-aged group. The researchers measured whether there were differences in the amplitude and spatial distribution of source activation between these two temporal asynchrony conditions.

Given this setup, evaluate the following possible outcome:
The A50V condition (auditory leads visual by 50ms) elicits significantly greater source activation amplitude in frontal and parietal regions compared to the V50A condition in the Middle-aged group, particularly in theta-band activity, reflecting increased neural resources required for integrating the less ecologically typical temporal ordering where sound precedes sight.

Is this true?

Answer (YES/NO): NO